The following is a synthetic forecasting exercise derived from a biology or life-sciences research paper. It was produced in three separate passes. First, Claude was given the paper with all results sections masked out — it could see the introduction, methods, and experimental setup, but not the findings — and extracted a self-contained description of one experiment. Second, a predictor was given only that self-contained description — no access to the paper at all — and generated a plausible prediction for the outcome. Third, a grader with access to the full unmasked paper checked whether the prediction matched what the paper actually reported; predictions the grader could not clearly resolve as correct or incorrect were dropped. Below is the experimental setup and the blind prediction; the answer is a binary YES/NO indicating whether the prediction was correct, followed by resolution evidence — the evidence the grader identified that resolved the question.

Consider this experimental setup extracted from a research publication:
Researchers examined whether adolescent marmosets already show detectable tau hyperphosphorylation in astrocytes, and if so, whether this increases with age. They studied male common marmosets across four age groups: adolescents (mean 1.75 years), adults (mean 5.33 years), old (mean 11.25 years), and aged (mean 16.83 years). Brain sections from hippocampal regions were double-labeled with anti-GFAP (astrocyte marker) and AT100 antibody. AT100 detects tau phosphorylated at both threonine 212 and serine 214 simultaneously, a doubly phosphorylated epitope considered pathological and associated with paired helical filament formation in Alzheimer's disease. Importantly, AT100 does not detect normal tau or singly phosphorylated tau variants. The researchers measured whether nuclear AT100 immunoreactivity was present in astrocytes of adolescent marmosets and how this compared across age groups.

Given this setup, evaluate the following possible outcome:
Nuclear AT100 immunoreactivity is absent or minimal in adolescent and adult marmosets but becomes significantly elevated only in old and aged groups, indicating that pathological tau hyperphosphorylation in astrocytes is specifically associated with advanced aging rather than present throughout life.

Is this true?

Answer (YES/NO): NO